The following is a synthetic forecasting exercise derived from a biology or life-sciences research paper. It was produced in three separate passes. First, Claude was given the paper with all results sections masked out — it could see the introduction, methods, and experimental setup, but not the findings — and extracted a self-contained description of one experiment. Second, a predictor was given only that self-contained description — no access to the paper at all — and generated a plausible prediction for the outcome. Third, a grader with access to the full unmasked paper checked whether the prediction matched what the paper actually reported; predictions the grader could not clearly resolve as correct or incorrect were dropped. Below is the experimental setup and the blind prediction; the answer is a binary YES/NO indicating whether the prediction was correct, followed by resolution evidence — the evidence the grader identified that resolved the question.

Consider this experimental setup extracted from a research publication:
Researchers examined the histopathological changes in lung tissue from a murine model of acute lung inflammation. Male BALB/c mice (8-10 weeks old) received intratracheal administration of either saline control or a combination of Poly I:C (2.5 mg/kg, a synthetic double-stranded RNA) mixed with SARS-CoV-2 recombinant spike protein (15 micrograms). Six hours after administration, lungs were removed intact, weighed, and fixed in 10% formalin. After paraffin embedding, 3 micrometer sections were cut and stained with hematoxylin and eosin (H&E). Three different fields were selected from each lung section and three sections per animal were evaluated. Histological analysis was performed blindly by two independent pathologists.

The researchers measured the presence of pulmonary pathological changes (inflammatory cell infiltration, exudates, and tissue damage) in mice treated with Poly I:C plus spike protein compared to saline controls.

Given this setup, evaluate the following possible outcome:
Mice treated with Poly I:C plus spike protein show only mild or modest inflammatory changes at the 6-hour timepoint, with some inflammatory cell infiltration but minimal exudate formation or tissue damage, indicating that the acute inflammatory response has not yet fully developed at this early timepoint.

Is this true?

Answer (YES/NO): NO